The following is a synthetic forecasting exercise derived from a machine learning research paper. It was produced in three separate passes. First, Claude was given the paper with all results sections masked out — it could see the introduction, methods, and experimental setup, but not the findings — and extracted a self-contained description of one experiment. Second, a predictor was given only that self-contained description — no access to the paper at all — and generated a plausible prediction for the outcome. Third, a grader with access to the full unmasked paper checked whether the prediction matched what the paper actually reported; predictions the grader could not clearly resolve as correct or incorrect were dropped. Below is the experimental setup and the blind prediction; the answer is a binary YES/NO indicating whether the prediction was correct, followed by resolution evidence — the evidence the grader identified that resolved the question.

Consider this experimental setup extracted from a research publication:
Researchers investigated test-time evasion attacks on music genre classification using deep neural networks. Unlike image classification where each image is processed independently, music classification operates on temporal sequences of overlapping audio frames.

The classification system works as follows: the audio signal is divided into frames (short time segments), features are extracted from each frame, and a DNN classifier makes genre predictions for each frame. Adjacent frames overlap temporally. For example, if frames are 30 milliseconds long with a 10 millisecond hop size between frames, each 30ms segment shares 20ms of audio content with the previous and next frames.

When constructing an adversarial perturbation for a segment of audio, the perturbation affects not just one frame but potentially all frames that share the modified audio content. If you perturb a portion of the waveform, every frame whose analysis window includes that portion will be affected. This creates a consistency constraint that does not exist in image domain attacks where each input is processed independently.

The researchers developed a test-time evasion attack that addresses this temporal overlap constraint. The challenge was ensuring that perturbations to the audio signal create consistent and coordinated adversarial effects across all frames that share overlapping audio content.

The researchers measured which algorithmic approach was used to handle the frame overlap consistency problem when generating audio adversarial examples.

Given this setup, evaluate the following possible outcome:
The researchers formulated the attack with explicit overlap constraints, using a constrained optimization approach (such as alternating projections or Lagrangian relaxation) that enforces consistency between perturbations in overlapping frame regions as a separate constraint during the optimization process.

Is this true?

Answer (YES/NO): YES